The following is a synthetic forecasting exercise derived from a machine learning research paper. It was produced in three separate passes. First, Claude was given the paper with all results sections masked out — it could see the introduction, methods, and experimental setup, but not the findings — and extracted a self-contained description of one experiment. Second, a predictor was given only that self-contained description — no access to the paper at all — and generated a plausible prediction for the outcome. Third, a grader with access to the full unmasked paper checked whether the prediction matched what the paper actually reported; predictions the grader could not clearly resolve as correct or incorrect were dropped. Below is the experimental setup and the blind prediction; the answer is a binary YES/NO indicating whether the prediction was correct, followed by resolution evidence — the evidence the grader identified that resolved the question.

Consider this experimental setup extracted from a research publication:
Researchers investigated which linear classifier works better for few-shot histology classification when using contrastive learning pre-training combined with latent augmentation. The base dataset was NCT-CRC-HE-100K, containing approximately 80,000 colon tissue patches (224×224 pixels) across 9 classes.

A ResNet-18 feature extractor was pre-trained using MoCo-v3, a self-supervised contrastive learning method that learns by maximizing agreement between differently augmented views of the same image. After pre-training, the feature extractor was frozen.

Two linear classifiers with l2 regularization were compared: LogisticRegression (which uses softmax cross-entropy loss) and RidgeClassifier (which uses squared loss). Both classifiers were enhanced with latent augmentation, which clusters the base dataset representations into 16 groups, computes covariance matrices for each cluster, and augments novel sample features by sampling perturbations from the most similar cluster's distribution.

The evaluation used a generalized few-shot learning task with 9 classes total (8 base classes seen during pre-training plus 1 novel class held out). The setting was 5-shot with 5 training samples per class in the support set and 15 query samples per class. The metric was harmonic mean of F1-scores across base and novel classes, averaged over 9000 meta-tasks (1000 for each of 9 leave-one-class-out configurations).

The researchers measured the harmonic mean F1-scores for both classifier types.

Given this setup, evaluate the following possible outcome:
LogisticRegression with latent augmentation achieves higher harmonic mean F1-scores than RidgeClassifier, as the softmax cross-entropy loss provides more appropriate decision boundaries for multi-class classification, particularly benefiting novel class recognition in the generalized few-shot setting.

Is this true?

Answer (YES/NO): NO